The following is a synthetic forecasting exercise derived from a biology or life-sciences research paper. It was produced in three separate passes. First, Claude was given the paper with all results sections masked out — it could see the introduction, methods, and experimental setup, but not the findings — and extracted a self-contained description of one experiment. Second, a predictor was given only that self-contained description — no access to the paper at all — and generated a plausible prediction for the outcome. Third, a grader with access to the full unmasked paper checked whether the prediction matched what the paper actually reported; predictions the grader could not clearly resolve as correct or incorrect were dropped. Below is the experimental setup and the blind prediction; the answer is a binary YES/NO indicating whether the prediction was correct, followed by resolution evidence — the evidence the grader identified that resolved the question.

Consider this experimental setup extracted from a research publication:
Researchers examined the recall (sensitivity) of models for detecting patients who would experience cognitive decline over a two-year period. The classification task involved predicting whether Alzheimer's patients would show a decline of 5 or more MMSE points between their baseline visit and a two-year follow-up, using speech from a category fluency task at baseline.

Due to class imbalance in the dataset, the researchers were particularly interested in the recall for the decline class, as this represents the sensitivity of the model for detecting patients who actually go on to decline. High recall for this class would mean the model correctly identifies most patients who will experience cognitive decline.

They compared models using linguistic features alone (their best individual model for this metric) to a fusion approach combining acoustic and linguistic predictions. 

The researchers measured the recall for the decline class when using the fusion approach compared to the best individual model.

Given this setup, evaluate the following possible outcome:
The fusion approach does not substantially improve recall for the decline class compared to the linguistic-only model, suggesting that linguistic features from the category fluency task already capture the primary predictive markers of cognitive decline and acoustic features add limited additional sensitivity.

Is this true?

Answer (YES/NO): NO